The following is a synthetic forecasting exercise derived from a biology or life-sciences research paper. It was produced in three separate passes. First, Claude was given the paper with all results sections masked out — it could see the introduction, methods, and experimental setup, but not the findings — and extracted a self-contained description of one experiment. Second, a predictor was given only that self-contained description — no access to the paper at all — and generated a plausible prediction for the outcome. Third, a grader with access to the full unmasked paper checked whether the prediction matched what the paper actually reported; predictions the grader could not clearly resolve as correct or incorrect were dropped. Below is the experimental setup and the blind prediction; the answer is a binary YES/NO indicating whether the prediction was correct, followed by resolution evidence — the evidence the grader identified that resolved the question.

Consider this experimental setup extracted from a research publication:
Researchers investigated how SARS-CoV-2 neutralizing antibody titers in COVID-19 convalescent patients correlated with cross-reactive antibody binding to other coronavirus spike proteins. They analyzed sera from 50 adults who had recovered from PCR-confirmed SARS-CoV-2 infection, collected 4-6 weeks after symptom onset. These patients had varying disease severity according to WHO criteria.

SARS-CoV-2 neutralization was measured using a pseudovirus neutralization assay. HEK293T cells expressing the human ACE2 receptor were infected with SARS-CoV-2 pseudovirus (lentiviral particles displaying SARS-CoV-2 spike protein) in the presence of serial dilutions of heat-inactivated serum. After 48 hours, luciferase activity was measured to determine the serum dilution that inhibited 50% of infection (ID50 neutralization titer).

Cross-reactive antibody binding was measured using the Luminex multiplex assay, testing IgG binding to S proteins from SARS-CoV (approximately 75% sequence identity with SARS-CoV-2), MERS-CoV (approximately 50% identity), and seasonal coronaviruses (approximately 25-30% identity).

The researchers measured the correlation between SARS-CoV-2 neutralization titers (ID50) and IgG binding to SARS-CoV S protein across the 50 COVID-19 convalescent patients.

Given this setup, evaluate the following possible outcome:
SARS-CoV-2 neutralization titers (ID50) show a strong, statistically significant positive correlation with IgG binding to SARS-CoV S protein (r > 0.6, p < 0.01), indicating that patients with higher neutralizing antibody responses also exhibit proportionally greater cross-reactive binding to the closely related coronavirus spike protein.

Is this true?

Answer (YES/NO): NO